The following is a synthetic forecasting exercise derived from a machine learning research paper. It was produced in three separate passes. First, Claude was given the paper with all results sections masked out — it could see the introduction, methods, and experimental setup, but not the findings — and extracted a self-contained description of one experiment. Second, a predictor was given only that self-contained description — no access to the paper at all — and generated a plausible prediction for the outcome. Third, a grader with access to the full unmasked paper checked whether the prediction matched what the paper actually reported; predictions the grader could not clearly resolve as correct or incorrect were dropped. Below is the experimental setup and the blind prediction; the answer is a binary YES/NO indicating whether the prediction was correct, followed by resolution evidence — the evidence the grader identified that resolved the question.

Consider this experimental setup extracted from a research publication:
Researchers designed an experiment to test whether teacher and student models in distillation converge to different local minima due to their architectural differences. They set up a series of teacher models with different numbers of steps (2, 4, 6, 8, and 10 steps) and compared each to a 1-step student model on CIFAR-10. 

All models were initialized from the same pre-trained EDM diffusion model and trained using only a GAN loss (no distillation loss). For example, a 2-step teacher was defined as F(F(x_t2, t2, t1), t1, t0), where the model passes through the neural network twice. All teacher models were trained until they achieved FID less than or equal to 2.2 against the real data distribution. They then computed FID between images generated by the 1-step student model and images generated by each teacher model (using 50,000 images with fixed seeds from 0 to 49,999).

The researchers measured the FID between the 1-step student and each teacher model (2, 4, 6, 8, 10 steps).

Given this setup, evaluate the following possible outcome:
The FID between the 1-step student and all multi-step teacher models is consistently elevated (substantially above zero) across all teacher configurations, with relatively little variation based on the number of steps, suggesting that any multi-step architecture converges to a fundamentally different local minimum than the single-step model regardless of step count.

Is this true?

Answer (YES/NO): NO